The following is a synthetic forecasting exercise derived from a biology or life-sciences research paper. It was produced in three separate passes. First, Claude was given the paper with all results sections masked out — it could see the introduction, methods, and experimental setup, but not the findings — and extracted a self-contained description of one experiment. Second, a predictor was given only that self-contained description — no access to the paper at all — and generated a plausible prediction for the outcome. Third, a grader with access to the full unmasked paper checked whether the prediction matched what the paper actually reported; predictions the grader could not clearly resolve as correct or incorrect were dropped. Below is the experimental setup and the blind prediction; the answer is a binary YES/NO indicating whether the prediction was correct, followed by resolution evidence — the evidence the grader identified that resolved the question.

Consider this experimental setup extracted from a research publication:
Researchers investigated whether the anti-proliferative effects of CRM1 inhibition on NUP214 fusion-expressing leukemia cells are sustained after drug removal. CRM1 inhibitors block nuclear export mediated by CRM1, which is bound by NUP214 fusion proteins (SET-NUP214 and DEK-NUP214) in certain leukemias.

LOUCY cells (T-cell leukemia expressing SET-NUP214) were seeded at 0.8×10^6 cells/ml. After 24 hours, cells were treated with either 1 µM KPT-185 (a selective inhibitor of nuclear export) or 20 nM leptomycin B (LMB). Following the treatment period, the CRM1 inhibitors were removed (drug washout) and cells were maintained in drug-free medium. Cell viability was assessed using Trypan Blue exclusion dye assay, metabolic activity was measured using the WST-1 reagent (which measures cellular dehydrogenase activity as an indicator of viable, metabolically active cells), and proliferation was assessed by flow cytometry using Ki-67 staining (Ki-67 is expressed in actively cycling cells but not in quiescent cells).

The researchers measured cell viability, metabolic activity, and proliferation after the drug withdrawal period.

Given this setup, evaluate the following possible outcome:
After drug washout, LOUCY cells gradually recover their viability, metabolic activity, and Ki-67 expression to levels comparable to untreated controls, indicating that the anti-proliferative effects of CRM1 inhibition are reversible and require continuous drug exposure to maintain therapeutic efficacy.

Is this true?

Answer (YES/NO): NO